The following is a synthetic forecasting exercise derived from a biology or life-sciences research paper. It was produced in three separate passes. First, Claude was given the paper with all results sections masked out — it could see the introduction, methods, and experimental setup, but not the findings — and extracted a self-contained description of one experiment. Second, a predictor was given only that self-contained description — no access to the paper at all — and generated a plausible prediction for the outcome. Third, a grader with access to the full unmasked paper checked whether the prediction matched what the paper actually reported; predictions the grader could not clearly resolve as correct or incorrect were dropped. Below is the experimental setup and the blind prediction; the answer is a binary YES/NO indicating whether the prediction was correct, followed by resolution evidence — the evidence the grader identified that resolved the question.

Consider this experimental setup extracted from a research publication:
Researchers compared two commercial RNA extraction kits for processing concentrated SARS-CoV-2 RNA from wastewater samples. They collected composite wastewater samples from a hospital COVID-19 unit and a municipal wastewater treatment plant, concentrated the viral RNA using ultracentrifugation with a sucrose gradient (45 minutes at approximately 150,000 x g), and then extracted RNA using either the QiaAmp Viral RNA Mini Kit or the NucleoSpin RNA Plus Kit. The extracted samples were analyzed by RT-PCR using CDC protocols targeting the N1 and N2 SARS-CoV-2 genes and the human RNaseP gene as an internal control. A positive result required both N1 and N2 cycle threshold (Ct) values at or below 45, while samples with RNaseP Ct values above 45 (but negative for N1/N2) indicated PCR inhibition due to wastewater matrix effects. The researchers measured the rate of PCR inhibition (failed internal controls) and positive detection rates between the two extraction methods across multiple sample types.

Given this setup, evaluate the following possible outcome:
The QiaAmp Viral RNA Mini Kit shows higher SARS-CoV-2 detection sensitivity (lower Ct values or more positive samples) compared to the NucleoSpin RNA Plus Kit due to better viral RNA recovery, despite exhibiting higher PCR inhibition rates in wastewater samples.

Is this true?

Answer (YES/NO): NO